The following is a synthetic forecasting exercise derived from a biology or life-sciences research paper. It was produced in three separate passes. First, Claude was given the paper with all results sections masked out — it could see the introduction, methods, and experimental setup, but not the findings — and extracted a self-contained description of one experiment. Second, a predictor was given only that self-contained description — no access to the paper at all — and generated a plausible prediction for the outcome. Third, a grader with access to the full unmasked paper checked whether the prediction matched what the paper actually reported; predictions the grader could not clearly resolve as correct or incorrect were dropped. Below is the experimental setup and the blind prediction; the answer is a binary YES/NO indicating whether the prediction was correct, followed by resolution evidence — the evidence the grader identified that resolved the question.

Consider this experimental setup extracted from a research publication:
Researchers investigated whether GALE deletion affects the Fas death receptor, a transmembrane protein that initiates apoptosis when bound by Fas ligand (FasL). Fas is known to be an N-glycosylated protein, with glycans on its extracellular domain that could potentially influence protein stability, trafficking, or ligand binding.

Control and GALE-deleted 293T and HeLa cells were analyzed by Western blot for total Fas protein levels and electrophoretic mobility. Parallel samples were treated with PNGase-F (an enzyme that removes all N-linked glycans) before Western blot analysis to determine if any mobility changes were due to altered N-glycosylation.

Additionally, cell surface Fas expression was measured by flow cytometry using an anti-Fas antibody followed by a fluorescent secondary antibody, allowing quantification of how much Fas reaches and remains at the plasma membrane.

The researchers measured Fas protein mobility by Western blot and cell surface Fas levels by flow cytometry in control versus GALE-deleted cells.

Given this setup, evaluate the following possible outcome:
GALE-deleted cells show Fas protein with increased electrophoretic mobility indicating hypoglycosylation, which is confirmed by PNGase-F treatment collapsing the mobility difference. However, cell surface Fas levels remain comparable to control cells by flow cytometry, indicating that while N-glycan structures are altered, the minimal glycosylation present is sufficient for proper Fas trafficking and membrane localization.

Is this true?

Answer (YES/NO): YES